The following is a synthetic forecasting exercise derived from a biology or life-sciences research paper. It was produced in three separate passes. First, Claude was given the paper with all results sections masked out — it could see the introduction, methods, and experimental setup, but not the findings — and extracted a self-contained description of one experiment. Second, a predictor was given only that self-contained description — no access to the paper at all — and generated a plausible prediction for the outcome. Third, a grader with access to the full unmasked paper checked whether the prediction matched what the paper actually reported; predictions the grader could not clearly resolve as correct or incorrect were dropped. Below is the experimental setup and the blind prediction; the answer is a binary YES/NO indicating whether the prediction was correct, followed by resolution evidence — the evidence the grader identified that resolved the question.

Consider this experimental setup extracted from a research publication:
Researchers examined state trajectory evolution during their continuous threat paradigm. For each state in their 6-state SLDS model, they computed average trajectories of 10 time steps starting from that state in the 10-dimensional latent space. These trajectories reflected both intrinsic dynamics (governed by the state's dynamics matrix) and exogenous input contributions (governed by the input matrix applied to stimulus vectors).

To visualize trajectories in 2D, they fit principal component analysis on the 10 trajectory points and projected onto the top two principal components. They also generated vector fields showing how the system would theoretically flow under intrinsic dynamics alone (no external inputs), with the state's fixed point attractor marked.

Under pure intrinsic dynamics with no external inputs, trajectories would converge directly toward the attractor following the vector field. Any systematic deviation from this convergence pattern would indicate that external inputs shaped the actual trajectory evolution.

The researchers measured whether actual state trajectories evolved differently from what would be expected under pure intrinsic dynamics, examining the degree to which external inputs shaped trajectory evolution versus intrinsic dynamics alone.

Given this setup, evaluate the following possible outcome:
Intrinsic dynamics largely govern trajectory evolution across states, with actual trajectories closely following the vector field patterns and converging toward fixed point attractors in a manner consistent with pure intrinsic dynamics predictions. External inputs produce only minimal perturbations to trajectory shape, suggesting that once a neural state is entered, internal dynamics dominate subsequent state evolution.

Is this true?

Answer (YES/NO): NO